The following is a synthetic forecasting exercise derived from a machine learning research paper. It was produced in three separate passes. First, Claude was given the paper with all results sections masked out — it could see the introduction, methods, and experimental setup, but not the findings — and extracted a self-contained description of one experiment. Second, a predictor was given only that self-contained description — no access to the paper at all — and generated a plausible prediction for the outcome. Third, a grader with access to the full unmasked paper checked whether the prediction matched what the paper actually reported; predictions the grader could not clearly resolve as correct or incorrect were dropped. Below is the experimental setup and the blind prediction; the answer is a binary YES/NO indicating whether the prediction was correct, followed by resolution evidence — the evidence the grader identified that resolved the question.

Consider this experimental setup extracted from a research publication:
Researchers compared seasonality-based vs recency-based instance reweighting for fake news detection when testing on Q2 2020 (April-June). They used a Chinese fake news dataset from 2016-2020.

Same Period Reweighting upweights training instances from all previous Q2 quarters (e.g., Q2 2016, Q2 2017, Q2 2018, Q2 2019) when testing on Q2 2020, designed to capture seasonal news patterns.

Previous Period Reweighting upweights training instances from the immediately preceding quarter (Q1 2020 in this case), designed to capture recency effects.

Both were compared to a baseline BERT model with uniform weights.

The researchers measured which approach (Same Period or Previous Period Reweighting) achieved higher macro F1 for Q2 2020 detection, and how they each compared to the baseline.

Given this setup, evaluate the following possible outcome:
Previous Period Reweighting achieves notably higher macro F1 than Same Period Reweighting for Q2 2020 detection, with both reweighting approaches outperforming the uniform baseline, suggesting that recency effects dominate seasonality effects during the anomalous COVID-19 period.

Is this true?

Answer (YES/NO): NO